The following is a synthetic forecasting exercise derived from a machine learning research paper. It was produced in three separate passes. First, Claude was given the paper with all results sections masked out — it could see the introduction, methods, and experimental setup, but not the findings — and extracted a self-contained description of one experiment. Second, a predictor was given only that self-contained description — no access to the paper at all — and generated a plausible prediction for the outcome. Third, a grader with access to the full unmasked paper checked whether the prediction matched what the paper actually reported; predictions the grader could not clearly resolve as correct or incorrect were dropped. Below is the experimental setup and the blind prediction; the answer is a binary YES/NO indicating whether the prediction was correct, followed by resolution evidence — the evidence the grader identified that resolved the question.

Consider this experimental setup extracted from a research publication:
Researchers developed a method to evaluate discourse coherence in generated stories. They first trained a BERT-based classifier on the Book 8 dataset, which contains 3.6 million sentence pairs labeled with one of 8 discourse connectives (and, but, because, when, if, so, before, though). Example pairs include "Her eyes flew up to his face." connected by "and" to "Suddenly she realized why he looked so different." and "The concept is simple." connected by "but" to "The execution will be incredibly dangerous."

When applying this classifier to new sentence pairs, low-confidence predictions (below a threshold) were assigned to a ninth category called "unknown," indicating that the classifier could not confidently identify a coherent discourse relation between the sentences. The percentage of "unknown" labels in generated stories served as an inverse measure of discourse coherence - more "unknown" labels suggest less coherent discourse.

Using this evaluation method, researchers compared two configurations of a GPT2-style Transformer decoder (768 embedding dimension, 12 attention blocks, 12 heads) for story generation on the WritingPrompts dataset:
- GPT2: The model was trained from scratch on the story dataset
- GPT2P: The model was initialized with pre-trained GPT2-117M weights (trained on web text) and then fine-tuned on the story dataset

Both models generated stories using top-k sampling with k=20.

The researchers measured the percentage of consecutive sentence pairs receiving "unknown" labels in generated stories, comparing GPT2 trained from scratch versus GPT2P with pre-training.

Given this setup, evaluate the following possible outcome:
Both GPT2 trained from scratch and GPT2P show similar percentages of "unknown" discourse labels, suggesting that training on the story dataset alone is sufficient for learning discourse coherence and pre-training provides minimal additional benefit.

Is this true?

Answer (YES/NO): NO